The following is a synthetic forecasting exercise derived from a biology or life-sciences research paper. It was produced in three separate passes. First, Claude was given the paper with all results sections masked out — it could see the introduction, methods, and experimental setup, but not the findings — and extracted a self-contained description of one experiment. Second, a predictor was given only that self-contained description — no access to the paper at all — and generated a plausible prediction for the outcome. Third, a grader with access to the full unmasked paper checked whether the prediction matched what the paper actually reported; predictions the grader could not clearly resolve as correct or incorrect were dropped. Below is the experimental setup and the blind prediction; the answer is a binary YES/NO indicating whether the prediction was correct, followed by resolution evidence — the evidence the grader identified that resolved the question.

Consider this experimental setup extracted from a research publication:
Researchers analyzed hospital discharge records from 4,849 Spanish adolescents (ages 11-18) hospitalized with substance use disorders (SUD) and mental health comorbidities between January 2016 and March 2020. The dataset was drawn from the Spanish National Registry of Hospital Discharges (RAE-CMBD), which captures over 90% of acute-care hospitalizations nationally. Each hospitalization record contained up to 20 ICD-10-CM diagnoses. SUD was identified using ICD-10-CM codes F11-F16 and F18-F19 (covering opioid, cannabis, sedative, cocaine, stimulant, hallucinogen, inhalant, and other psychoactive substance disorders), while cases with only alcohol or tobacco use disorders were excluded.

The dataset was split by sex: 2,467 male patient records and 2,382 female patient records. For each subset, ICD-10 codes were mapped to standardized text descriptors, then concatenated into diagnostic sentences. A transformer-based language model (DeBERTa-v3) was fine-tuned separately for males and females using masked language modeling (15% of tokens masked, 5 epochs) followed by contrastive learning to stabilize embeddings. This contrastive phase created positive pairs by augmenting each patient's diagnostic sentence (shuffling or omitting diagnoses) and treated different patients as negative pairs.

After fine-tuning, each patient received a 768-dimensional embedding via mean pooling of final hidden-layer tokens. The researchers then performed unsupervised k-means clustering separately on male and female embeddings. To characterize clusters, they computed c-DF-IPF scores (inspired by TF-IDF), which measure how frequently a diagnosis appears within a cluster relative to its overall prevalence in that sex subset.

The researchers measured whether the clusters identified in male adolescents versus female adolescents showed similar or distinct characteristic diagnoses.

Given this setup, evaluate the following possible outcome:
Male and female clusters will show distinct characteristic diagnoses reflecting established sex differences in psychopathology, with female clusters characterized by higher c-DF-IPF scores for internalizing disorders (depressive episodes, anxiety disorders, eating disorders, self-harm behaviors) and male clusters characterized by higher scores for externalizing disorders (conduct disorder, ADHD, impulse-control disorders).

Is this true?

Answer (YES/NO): YES